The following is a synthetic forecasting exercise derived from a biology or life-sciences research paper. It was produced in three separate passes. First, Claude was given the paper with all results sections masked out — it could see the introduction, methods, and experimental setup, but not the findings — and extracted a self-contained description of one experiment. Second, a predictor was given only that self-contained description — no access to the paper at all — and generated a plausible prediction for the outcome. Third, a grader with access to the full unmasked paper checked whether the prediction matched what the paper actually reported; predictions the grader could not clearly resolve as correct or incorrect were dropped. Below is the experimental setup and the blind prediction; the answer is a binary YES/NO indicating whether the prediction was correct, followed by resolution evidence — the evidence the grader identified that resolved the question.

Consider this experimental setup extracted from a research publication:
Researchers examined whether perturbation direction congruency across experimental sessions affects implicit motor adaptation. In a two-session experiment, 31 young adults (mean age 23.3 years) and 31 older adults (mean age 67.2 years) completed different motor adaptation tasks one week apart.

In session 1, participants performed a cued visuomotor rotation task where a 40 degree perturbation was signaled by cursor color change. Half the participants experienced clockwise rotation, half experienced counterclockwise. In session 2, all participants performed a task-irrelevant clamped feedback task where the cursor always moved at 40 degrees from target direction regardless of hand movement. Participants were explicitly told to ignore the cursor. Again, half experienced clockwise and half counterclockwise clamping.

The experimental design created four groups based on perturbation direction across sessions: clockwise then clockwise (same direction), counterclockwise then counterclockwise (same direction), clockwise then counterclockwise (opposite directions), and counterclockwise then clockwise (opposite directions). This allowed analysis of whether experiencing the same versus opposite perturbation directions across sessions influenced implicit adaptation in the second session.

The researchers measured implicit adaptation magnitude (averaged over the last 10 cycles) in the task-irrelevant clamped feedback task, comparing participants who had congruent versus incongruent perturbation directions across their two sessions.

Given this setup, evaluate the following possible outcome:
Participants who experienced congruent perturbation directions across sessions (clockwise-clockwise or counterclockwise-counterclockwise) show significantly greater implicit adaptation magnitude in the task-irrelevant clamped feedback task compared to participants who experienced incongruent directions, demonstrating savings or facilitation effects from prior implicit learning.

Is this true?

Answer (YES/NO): YES